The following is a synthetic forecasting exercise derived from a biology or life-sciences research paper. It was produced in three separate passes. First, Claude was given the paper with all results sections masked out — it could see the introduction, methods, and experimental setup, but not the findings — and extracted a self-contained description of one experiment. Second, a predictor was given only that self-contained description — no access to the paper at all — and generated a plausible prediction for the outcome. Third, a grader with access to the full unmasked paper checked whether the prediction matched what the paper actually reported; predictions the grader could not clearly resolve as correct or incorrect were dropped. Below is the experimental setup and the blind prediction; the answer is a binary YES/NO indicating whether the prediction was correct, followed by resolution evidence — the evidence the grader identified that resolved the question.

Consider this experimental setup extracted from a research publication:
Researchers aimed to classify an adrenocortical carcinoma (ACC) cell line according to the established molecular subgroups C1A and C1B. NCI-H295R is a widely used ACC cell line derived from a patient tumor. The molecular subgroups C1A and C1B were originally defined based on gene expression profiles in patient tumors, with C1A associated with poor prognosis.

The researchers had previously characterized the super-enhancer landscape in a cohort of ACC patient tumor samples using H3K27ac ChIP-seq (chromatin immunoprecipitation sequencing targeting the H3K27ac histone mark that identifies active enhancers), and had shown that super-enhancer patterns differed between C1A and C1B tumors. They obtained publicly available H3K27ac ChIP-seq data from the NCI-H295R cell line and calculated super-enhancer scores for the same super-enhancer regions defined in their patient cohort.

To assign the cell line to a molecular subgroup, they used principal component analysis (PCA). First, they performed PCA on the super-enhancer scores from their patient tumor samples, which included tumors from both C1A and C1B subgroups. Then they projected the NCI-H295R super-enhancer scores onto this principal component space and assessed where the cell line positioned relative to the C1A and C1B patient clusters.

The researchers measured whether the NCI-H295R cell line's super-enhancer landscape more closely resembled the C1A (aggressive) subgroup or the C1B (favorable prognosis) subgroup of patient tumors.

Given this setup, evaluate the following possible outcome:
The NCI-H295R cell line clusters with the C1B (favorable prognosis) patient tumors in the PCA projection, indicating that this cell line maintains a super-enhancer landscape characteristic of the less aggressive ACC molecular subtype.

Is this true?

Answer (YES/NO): NO